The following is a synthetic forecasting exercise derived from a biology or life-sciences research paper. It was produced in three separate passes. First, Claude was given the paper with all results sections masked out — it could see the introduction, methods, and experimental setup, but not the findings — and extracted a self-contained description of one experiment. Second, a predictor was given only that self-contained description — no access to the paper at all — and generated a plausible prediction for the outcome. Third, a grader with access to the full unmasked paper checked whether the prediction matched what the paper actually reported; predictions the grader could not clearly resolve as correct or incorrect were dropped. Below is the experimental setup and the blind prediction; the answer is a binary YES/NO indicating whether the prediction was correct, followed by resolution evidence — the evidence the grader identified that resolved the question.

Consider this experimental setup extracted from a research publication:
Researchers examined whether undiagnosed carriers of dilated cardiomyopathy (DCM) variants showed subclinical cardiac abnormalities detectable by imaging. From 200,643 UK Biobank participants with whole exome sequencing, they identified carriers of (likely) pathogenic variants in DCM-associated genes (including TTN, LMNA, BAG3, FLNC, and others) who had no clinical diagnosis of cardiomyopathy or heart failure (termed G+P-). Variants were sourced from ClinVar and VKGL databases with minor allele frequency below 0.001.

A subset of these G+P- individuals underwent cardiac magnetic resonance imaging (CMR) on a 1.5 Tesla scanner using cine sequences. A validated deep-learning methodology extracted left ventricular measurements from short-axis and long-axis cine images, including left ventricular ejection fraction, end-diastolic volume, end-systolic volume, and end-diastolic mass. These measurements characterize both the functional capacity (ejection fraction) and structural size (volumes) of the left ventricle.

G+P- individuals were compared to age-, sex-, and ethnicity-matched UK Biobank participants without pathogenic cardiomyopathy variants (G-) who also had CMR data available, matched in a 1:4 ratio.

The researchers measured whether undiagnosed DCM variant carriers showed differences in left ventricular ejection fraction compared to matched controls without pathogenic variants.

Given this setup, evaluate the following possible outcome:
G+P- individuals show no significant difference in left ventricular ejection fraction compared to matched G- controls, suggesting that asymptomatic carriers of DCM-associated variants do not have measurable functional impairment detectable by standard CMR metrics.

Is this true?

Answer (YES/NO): NO